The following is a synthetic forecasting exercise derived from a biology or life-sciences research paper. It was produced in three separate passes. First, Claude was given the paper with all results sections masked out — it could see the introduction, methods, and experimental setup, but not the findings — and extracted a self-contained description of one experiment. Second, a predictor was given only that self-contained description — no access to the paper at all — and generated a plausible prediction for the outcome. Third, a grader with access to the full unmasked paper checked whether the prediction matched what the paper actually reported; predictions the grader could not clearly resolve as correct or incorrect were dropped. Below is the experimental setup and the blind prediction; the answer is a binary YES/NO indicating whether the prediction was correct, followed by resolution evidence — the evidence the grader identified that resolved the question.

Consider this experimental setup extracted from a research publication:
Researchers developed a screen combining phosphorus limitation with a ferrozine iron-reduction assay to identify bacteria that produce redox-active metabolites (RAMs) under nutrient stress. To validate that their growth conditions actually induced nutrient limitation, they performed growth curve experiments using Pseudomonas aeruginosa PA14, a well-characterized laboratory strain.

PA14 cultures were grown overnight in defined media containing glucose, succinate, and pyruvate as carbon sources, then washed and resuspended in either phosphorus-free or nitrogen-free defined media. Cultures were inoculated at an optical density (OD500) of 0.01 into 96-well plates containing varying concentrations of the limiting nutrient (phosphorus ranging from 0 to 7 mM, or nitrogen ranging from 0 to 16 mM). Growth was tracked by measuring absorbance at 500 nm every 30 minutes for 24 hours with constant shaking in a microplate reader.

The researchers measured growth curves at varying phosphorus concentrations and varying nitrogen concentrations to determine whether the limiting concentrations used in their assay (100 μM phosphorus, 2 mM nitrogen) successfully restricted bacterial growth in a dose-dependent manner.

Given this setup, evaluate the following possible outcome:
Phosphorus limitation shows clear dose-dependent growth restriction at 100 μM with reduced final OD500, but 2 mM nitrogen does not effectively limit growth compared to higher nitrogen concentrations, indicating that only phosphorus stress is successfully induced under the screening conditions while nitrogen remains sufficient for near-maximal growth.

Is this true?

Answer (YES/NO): NO